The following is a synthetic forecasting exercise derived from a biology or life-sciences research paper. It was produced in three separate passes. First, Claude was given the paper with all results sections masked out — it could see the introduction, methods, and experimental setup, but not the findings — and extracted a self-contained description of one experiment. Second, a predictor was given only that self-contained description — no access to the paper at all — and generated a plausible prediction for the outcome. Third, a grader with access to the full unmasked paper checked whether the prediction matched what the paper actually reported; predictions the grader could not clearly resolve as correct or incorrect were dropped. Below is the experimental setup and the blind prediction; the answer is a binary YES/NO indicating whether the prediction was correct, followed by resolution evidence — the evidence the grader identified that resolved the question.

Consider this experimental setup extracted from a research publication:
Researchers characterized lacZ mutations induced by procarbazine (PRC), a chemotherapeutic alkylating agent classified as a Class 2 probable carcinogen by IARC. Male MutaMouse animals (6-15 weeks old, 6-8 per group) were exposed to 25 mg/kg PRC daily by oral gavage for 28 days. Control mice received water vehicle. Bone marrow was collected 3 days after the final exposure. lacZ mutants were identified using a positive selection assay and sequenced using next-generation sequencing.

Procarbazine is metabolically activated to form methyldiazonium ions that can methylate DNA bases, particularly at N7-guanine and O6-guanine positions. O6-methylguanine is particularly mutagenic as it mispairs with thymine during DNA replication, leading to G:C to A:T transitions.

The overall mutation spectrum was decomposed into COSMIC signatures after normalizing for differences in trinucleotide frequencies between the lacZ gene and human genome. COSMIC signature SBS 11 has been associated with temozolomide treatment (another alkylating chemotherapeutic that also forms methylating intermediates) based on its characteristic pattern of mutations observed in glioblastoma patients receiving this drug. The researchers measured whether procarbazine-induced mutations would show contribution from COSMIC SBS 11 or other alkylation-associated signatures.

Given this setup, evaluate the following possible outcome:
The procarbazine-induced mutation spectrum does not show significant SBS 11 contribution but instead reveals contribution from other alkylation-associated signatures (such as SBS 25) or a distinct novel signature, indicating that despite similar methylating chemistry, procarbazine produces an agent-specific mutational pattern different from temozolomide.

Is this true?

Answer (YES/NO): NO